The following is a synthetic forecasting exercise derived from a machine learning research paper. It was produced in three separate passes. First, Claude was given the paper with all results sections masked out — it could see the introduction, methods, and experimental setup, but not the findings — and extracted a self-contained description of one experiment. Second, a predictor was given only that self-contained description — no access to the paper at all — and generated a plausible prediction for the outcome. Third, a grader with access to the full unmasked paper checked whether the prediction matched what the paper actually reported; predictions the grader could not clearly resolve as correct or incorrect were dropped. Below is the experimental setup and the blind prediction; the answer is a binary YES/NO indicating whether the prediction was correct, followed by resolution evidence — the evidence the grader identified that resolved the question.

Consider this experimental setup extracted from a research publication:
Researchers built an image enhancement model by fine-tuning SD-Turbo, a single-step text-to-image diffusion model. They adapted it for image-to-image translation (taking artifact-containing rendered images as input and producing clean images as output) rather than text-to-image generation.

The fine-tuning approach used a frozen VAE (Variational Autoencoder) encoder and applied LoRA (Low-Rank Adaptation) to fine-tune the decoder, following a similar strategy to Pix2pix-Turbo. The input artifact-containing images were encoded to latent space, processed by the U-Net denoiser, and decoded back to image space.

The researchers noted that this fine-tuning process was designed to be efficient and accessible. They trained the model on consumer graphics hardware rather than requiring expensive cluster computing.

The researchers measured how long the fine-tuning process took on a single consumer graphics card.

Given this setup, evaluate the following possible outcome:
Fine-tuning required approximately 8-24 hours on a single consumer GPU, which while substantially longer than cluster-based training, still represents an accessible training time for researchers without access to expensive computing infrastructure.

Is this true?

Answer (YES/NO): NO